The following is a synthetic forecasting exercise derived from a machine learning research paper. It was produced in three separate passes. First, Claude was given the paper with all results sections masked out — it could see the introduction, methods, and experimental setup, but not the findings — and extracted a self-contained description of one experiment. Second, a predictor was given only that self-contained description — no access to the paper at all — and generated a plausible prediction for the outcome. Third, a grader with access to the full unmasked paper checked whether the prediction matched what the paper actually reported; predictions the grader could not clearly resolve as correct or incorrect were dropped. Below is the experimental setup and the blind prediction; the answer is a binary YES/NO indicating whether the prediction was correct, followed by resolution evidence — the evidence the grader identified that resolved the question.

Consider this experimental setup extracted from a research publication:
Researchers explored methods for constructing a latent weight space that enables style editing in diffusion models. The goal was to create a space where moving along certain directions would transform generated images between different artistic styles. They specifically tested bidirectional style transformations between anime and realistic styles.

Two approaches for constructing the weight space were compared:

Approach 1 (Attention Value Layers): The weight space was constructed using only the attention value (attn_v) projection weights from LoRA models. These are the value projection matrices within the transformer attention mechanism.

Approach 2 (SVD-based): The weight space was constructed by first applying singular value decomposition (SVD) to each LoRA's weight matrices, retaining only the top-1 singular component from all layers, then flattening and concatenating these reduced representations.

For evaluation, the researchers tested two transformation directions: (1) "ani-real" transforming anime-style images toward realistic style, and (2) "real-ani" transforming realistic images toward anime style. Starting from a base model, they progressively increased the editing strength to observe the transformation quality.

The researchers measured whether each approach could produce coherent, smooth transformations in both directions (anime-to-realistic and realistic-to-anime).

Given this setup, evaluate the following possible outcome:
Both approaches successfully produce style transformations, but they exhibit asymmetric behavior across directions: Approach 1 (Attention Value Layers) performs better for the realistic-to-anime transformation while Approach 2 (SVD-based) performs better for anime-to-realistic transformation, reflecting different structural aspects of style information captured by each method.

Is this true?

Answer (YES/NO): NO